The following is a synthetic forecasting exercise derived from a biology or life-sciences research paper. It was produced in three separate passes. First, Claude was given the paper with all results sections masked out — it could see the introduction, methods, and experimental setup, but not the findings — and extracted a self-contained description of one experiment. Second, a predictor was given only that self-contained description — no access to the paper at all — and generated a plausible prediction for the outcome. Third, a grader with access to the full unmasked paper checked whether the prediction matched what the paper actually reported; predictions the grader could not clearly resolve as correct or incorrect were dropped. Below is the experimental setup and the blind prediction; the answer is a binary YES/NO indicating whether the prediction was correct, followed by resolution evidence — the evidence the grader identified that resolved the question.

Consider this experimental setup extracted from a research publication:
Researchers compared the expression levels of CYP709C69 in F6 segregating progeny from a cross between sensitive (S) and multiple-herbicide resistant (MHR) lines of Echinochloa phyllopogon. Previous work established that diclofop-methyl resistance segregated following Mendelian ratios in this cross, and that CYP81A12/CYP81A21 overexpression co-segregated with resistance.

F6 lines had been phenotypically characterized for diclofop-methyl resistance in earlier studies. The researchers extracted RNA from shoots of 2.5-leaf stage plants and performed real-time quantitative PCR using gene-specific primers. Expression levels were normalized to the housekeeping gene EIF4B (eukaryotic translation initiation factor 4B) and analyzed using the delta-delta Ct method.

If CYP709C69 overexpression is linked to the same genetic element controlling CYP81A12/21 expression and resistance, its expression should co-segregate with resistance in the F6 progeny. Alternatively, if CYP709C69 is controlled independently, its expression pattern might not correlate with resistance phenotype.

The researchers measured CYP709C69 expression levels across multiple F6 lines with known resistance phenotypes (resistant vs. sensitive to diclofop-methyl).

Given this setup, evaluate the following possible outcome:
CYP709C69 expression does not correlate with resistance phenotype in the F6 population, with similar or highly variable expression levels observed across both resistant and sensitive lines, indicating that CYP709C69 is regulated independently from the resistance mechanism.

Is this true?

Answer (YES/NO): NO